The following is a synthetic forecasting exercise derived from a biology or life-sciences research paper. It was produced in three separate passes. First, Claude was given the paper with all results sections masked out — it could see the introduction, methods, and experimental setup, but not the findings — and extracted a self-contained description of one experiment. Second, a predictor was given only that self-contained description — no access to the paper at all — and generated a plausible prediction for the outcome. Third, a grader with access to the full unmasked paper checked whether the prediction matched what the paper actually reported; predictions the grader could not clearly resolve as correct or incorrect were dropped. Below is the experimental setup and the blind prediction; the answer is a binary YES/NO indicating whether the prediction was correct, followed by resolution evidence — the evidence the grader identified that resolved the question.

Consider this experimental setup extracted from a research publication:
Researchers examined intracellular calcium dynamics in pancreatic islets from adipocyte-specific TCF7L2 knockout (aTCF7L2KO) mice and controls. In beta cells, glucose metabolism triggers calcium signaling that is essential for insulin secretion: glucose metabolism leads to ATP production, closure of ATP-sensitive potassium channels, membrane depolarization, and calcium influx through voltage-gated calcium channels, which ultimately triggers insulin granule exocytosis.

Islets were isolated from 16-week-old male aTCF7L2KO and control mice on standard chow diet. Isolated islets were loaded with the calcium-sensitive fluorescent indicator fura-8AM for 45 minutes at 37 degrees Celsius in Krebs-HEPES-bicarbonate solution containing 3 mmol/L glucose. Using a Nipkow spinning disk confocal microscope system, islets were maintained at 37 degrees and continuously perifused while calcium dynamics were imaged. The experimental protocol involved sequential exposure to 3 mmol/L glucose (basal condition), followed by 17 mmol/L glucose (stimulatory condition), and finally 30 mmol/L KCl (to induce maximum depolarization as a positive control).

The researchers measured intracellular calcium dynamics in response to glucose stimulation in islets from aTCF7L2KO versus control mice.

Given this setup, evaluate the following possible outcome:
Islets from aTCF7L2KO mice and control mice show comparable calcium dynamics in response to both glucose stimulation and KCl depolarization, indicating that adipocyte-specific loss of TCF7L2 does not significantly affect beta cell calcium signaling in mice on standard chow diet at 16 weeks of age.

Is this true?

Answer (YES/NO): YES